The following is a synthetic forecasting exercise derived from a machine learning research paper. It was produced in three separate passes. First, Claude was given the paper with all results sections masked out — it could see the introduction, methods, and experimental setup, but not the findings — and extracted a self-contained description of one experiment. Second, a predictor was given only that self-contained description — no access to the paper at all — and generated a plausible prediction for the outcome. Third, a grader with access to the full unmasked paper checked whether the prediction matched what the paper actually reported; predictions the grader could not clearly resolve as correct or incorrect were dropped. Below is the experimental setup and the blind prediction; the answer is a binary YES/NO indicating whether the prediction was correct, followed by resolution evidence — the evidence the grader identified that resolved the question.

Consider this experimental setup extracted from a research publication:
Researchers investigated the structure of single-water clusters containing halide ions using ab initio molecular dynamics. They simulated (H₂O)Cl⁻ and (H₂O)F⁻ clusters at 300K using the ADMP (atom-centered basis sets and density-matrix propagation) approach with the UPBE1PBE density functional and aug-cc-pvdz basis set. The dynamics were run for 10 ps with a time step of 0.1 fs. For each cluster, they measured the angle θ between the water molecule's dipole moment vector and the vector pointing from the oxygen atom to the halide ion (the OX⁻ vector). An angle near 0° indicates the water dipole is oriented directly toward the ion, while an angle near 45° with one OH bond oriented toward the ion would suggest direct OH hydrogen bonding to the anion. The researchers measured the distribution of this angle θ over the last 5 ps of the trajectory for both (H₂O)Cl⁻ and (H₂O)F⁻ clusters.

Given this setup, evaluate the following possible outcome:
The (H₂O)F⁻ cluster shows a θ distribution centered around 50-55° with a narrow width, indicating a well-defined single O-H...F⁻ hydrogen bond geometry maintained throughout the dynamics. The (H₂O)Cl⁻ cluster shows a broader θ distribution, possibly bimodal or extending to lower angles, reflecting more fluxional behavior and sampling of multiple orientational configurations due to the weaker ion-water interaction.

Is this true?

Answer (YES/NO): NO